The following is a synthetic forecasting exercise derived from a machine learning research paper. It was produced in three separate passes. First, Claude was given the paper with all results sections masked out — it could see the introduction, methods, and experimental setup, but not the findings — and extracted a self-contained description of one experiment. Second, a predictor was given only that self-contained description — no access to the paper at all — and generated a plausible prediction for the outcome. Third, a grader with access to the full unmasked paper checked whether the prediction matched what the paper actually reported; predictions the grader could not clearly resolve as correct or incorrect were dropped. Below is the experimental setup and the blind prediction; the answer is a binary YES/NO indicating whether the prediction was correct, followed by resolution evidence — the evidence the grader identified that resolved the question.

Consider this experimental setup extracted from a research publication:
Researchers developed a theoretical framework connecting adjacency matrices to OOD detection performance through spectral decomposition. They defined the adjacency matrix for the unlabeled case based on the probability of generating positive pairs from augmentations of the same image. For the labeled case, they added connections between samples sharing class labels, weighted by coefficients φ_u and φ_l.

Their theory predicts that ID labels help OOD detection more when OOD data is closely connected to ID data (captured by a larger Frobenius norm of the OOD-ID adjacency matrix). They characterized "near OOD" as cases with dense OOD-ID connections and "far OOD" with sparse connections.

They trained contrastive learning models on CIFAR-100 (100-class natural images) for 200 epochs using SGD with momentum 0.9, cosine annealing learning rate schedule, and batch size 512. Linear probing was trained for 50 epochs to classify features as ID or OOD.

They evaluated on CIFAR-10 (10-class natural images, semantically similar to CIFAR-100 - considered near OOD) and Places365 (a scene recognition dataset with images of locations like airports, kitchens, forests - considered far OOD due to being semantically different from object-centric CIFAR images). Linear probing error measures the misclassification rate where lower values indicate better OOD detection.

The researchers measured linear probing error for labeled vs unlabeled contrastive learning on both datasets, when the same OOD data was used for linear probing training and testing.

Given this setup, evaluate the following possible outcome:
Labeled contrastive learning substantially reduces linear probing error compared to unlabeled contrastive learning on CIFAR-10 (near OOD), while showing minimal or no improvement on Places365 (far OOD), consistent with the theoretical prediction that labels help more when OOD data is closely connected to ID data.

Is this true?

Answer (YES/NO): YES